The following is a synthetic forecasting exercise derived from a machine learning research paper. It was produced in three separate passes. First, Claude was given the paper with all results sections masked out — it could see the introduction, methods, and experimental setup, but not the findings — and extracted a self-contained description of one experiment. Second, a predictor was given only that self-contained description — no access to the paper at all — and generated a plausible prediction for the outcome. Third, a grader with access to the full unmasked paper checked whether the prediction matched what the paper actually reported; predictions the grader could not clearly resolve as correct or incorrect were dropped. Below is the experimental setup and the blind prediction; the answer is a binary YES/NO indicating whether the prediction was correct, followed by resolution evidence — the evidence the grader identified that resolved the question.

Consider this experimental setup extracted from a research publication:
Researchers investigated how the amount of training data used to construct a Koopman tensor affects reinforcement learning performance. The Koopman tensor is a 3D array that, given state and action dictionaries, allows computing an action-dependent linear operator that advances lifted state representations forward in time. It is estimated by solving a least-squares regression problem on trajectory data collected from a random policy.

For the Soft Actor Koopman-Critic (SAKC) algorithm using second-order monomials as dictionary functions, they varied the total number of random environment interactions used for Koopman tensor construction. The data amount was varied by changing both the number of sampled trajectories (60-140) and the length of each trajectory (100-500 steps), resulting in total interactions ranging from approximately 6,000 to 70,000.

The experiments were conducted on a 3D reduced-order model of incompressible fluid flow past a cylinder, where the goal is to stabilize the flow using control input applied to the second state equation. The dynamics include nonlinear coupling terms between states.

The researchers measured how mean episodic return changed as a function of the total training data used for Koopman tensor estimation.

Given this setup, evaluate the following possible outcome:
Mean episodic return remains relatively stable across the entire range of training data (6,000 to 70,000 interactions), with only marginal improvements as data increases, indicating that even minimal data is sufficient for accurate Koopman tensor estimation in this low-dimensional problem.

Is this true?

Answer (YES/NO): NO